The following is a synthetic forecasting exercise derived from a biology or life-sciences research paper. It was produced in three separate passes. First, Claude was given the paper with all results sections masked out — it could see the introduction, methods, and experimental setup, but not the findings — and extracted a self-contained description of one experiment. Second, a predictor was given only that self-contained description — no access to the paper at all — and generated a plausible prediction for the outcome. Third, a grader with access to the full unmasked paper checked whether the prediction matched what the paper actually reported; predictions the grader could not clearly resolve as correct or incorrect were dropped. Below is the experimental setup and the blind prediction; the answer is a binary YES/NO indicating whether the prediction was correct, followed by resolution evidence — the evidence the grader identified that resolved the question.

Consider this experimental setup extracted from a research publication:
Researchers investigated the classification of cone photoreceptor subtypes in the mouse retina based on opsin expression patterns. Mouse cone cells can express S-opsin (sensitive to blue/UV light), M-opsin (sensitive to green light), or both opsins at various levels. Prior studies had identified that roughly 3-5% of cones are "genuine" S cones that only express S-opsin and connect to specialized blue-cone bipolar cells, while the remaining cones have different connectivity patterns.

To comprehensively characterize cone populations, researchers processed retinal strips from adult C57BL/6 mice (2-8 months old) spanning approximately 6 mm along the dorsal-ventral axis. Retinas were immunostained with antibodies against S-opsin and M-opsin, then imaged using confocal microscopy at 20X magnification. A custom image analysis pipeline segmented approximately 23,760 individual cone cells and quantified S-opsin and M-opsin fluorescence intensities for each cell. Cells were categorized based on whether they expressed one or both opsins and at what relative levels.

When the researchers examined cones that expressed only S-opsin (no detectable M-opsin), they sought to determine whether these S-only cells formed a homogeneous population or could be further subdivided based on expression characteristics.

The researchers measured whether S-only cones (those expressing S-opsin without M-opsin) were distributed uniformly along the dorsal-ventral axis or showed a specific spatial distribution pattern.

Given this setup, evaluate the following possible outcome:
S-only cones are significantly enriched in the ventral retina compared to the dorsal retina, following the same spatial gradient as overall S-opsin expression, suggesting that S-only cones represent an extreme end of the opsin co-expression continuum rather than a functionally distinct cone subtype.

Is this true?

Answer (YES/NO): NO